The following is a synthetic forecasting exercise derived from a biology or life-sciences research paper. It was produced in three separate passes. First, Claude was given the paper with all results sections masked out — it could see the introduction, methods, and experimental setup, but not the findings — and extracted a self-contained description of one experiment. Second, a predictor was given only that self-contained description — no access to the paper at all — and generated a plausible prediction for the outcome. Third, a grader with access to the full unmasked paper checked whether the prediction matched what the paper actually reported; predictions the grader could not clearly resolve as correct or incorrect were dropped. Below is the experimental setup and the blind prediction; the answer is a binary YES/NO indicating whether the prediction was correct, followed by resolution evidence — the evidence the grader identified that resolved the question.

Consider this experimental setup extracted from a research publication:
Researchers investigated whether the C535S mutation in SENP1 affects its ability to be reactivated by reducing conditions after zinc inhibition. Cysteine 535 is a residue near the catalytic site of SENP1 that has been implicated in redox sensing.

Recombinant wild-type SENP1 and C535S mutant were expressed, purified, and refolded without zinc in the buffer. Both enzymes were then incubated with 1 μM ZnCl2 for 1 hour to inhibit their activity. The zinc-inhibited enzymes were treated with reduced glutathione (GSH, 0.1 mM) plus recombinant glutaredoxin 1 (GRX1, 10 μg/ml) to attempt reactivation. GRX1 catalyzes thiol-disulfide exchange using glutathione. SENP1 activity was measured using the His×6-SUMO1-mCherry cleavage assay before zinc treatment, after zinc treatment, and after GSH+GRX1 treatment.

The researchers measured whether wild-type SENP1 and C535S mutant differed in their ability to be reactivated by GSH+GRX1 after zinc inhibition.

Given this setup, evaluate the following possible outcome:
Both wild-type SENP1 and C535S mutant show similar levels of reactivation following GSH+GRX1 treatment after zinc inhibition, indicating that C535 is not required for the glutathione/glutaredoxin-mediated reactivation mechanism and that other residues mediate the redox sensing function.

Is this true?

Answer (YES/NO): NO